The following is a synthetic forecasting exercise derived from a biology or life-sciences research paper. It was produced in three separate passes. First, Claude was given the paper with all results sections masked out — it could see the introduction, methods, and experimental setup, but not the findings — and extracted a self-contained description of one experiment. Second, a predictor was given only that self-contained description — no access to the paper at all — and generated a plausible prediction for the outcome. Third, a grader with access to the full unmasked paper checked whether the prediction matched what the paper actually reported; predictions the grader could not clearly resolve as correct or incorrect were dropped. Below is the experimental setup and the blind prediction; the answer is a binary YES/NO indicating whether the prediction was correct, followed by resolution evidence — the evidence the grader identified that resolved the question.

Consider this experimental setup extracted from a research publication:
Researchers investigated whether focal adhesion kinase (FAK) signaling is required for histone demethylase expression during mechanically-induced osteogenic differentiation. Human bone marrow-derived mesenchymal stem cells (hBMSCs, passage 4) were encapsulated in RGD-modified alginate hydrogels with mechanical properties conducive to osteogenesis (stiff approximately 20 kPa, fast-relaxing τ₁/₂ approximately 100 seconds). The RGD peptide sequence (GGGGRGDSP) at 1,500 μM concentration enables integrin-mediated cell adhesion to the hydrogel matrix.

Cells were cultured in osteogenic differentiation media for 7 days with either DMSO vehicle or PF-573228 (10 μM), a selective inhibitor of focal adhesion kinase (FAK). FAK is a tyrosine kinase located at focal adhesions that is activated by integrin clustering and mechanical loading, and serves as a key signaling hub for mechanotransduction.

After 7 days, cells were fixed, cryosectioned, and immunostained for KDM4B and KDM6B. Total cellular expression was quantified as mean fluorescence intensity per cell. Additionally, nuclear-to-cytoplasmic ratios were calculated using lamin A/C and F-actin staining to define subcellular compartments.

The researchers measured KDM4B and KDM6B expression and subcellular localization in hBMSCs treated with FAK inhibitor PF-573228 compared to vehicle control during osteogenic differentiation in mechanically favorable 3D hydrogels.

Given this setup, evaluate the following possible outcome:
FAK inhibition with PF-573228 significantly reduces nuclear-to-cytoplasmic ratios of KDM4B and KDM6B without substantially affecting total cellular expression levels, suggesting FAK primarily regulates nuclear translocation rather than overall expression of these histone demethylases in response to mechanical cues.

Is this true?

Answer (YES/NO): NO